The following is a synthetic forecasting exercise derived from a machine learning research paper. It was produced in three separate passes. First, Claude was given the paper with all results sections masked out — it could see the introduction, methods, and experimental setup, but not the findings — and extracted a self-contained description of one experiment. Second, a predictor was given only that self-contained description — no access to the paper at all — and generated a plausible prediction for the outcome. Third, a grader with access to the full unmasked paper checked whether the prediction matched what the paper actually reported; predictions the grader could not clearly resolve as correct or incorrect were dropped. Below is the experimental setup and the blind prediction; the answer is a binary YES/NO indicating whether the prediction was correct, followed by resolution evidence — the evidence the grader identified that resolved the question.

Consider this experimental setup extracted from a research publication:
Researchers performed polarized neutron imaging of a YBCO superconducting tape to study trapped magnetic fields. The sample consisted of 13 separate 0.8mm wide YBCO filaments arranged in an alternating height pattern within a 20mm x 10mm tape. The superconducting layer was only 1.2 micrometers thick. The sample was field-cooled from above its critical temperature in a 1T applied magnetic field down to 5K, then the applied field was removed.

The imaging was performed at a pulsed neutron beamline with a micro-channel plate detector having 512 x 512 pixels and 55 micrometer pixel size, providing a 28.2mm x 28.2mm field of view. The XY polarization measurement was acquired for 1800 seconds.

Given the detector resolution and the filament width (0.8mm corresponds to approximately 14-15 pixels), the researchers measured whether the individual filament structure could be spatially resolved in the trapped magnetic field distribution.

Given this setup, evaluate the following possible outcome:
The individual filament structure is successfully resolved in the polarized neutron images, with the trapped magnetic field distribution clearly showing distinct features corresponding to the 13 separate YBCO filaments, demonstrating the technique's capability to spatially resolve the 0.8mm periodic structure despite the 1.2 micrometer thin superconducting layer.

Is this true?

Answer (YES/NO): YES